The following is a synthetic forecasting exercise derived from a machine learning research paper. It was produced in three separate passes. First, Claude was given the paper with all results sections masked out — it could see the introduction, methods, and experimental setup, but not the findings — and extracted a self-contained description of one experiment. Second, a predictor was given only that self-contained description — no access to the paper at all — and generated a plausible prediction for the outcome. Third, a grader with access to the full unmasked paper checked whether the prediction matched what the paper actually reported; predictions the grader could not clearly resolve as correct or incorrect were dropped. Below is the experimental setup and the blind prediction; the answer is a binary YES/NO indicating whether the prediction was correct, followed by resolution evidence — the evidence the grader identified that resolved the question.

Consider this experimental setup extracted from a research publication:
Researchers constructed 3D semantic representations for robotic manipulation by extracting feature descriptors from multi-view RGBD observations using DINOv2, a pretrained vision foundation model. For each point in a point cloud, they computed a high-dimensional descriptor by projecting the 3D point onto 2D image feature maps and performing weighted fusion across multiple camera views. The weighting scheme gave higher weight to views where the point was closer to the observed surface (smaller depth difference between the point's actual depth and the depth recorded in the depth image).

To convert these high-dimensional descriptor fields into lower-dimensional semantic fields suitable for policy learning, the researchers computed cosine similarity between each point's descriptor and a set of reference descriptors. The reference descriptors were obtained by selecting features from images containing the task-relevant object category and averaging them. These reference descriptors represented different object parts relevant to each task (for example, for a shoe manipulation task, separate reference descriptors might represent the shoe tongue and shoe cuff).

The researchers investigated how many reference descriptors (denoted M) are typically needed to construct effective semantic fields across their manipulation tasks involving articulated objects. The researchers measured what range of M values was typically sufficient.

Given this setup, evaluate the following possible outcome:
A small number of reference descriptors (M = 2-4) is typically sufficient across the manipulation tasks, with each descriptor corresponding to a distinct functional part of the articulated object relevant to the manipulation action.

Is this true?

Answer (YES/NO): YES